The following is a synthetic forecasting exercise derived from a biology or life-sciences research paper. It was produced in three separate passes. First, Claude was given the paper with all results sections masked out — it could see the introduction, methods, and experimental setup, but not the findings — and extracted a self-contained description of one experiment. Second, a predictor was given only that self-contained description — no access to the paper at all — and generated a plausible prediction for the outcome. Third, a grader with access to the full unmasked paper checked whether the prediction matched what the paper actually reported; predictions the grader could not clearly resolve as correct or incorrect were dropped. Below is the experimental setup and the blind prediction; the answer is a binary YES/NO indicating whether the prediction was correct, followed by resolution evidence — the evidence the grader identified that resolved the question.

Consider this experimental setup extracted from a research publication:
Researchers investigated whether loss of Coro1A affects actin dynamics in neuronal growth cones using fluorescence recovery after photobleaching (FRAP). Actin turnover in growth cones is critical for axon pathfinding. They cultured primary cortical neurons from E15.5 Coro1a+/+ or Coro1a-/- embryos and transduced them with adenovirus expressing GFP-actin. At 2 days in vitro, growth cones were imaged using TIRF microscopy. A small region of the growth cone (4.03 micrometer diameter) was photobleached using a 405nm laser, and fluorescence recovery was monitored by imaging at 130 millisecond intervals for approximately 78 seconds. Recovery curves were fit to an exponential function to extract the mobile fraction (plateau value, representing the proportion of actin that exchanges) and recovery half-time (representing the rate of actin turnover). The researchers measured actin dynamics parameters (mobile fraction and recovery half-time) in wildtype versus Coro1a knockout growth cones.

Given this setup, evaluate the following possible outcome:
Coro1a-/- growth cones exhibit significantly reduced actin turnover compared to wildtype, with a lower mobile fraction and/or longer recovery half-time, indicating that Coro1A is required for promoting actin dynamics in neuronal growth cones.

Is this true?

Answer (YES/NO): NO